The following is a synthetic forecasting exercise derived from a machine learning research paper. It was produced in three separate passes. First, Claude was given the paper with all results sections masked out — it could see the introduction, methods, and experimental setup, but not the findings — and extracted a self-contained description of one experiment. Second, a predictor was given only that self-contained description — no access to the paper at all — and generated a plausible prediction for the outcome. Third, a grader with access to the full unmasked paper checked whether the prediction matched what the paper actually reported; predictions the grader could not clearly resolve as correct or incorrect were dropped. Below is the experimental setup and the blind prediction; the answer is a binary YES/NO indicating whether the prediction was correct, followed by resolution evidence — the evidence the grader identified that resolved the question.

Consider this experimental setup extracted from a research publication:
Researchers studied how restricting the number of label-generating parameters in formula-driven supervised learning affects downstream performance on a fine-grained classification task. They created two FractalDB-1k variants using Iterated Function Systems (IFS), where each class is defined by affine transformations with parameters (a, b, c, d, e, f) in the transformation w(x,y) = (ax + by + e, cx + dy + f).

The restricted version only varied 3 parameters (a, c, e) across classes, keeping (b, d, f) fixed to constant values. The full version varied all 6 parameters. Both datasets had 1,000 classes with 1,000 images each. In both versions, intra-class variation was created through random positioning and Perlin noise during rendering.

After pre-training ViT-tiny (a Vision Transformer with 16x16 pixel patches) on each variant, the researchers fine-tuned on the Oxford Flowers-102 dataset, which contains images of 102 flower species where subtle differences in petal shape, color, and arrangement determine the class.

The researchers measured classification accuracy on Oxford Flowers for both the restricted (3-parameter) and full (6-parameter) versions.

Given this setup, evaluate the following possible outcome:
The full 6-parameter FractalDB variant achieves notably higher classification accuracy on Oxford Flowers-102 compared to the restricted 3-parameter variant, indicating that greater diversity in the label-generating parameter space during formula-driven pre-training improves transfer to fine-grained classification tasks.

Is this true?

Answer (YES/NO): NO